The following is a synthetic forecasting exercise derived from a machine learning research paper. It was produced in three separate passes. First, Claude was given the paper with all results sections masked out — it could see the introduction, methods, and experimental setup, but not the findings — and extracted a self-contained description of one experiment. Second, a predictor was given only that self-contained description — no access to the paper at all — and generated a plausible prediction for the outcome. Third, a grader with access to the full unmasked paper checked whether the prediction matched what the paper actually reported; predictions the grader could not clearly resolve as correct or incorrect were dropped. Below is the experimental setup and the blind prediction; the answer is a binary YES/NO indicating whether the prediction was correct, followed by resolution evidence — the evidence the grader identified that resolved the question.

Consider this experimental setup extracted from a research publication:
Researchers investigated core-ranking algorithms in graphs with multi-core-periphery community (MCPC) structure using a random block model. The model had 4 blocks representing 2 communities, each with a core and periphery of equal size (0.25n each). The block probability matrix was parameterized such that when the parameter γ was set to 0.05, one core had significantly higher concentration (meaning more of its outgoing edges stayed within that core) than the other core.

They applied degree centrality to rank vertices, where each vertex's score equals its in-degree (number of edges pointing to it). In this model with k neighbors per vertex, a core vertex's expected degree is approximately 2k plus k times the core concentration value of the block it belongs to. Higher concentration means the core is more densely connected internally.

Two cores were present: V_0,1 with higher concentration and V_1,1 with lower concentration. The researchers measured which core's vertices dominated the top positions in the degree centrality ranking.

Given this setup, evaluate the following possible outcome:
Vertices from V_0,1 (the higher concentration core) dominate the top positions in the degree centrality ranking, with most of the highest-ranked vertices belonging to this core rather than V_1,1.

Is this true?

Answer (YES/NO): NO